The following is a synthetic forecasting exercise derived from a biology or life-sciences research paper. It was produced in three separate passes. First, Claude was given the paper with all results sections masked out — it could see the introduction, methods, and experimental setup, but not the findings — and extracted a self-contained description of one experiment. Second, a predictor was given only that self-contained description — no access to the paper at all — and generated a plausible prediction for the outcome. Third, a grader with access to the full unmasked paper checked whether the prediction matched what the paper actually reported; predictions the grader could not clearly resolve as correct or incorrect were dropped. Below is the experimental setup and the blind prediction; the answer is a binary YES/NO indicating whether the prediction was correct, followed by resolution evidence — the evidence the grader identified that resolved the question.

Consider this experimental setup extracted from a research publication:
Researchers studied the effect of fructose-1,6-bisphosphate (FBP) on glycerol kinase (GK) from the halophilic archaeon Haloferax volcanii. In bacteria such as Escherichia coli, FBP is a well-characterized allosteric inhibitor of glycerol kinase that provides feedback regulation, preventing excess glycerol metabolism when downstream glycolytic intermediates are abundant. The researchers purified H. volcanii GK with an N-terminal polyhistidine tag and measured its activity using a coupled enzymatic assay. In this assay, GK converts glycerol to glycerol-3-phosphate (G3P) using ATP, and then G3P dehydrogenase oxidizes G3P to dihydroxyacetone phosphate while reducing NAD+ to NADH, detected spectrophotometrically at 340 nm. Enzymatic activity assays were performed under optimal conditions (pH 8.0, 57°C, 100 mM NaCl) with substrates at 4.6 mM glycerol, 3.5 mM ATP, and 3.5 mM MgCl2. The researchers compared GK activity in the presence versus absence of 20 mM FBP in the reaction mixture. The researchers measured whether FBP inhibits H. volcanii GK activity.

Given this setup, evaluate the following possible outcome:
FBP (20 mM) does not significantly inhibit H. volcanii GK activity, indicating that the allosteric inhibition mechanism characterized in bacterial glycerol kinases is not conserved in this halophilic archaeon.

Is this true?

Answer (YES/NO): YES